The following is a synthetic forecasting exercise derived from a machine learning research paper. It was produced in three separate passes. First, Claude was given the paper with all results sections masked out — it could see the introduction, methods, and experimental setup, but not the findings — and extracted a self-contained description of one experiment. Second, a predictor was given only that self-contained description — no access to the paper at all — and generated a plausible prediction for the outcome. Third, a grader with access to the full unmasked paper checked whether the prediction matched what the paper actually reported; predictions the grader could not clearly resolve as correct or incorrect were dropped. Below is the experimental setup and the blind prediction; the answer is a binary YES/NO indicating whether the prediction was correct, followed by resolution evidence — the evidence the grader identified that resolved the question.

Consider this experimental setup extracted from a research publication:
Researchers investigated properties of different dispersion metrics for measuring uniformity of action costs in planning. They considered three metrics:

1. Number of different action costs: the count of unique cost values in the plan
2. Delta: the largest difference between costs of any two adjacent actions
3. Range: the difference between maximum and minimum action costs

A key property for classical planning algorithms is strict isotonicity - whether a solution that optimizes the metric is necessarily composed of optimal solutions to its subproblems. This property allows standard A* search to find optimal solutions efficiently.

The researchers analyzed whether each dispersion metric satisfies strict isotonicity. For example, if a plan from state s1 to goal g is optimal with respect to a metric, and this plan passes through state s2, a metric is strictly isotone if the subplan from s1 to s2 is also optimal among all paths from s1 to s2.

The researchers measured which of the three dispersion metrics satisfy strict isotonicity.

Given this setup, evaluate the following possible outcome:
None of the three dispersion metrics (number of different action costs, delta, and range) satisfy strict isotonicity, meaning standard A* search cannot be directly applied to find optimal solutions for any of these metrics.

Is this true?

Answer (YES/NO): NO